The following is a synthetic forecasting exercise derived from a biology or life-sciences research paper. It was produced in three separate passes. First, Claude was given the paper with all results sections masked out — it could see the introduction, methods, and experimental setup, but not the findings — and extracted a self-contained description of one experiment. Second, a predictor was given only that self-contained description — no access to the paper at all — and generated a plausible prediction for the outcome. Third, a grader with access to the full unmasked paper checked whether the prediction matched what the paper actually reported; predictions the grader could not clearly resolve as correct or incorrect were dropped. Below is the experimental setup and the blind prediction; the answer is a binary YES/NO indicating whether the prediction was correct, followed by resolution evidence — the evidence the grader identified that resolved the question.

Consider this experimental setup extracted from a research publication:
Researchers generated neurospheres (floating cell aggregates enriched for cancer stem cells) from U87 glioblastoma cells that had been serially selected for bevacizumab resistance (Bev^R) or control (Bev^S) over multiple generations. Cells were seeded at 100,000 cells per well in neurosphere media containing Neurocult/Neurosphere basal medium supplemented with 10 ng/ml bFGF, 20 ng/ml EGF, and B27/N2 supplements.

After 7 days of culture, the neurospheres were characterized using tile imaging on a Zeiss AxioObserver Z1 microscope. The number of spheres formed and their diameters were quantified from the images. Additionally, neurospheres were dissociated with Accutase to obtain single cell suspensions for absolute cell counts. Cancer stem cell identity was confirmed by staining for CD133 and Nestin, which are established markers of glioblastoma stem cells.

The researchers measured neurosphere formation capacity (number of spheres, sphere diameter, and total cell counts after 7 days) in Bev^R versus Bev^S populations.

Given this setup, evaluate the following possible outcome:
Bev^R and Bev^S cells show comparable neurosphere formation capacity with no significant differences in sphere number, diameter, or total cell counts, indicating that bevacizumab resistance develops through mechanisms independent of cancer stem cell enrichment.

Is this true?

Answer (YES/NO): NO